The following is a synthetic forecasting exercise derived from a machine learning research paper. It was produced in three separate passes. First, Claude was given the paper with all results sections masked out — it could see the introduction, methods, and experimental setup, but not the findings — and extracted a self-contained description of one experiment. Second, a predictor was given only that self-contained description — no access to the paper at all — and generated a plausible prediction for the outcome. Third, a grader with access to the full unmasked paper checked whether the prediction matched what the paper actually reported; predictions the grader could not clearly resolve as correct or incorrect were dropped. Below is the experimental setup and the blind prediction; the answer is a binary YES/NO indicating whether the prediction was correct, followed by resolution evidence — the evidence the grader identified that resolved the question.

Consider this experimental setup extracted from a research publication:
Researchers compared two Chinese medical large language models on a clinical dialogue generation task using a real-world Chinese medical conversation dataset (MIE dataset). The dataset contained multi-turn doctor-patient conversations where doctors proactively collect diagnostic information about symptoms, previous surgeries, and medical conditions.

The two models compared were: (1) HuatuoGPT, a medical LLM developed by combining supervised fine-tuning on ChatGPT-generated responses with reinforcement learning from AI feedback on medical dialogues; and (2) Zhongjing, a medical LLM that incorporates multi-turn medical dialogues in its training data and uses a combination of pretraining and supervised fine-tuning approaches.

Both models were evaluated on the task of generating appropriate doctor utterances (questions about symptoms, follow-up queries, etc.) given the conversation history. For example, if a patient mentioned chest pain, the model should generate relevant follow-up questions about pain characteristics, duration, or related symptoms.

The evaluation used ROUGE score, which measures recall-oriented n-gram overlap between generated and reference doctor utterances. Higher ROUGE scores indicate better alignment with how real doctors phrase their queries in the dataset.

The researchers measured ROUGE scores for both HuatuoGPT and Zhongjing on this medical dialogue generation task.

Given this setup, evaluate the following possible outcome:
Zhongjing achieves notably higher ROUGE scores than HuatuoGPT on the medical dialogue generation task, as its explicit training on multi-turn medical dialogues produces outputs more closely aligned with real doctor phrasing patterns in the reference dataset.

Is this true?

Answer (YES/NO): NO